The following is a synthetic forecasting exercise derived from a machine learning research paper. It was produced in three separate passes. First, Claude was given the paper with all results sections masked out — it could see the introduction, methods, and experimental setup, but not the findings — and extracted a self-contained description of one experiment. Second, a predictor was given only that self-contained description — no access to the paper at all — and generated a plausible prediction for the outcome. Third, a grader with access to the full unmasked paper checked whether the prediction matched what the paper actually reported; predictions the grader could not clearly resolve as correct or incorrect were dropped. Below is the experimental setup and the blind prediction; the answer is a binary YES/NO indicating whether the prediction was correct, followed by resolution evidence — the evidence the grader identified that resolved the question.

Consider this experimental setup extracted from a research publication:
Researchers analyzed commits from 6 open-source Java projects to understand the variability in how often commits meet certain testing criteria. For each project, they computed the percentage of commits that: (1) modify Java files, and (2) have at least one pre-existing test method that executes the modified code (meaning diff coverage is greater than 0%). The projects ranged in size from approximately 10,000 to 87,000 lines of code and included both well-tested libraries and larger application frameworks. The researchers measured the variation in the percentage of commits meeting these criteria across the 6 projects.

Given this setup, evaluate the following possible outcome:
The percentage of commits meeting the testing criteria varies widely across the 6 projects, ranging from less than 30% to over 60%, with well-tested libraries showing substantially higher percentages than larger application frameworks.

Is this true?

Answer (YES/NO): NO